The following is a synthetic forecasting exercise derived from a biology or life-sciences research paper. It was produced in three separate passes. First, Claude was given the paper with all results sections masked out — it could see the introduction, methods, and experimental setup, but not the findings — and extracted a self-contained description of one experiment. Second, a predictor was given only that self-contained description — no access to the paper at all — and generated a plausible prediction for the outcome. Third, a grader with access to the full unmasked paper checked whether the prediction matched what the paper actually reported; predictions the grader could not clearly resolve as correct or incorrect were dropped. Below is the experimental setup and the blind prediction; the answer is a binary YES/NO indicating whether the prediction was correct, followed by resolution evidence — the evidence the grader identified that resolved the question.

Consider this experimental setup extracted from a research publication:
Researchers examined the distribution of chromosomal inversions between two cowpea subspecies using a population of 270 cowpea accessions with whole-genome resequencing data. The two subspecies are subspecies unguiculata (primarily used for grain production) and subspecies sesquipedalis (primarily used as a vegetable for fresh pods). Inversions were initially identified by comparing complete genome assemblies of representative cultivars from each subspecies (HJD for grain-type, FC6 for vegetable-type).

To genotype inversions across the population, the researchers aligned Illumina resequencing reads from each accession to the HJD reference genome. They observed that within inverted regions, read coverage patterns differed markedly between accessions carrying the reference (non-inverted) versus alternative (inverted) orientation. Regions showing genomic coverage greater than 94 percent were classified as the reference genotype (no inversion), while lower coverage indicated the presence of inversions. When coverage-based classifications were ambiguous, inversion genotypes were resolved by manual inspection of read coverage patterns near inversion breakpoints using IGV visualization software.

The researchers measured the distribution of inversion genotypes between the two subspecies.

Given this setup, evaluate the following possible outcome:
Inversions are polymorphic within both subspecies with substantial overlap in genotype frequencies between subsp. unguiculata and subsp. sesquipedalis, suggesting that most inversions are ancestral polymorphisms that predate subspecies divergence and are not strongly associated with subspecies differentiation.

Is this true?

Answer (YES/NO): NO